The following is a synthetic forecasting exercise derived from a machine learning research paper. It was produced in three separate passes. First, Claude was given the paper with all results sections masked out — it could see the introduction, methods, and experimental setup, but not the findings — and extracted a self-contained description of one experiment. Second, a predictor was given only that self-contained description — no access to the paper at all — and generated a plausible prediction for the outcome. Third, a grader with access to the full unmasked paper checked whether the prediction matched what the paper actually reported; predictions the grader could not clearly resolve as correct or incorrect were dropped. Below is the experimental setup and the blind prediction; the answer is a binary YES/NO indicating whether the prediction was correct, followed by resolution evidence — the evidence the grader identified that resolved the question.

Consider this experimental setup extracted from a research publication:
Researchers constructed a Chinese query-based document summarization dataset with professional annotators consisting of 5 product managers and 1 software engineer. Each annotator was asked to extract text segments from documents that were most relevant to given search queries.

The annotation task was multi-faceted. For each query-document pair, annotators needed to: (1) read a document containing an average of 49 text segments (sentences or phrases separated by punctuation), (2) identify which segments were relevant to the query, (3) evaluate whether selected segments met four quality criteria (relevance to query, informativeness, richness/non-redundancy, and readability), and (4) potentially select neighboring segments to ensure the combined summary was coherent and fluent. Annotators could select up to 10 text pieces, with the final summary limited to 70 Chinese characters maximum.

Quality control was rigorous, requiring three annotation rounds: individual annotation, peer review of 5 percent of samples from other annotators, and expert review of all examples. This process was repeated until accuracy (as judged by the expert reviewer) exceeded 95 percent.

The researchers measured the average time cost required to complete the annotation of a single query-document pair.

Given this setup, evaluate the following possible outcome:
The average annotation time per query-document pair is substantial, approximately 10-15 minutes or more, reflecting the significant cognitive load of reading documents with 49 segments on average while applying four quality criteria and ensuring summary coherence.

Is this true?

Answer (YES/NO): NO